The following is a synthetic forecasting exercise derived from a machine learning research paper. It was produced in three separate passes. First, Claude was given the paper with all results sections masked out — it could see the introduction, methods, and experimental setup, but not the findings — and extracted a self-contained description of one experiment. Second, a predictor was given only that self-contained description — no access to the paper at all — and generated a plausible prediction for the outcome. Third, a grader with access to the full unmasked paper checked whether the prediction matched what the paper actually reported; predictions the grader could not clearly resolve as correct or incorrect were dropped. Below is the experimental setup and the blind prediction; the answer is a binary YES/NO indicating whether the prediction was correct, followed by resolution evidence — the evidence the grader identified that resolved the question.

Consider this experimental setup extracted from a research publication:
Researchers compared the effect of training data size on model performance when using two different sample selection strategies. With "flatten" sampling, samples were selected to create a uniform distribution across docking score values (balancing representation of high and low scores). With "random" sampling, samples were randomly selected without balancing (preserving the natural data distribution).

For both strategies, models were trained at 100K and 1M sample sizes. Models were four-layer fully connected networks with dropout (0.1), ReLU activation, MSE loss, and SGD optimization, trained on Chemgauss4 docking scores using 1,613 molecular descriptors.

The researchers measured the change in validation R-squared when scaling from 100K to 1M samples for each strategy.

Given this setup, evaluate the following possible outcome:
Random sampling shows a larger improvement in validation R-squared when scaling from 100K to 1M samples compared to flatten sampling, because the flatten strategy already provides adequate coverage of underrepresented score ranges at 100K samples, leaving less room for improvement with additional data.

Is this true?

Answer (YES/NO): NO